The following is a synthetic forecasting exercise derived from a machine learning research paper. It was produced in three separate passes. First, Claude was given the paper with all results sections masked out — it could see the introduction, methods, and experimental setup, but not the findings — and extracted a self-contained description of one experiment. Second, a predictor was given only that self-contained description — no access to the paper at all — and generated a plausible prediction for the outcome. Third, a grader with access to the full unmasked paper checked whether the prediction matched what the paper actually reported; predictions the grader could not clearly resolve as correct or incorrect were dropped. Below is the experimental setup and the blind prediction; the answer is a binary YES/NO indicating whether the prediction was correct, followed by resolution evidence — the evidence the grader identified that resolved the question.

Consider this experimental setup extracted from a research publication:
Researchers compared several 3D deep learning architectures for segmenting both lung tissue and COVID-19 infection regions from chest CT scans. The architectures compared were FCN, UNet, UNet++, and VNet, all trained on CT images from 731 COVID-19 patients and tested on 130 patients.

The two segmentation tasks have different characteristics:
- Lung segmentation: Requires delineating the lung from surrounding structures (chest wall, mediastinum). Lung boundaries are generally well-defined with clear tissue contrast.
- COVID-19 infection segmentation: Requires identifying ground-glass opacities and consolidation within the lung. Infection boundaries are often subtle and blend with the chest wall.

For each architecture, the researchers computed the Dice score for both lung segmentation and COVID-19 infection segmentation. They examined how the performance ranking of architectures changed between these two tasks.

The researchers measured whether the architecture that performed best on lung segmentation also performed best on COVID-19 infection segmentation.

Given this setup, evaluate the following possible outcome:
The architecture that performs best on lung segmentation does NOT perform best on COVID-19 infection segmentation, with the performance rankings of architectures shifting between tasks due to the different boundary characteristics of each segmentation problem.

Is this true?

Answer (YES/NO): NO